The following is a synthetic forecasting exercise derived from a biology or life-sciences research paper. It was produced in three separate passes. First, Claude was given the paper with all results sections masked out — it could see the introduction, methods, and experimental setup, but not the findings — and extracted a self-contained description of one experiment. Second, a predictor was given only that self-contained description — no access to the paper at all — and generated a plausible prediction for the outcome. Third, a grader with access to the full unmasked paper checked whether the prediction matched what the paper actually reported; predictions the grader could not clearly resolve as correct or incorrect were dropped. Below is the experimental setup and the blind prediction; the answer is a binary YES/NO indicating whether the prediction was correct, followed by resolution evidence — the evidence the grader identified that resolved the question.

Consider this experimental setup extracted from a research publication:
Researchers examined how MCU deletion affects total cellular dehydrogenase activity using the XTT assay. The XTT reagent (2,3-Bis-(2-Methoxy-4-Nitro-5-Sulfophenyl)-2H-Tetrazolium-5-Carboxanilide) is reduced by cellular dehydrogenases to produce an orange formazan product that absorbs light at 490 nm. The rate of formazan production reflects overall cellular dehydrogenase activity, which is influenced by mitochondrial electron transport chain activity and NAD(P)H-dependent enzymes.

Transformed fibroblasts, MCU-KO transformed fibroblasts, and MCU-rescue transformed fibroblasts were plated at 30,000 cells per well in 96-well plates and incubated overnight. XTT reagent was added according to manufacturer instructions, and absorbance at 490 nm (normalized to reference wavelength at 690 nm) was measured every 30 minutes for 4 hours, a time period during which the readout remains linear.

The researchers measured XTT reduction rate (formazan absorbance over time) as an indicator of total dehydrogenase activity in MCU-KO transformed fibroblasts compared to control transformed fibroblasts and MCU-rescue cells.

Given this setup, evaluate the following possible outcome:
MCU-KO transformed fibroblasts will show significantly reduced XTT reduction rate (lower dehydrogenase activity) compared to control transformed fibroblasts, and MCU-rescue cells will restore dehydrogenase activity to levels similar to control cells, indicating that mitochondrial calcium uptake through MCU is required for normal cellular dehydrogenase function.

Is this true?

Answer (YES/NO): NO